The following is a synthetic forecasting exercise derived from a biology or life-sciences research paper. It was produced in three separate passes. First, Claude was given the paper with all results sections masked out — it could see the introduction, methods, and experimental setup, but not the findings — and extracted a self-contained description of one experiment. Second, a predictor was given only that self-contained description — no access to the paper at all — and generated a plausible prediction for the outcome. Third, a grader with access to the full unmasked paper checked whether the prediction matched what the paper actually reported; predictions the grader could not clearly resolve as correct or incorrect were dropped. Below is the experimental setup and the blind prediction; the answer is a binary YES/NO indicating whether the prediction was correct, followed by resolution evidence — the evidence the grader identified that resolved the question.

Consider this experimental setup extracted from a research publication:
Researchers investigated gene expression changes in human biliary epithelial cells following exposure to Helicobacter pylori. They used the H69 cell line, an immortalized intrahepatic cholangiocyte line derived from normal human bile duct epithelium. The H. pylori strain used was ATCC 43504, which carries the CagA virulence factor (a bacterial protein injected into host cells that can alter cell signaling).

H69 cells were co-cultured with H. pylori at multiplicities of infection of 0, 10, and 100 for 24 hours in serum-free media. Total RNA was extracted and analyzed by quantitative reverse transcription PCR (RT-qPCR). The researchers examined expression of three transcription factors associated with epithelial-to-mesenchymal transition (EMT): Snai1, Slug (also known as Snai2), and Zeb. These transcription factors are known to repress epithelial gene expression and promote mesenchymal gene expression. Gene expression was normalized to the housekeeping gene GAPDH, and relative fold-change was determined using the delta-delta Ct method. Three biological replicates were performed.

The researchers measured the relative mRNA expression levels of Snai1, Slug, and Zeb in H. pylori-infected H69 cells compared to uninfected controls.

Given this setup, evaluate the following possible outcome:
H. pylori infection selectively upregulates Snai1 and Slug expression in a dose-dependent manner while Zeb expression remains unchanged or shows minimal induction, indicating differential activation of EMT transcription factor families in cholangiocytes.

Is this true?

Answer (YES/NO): NO